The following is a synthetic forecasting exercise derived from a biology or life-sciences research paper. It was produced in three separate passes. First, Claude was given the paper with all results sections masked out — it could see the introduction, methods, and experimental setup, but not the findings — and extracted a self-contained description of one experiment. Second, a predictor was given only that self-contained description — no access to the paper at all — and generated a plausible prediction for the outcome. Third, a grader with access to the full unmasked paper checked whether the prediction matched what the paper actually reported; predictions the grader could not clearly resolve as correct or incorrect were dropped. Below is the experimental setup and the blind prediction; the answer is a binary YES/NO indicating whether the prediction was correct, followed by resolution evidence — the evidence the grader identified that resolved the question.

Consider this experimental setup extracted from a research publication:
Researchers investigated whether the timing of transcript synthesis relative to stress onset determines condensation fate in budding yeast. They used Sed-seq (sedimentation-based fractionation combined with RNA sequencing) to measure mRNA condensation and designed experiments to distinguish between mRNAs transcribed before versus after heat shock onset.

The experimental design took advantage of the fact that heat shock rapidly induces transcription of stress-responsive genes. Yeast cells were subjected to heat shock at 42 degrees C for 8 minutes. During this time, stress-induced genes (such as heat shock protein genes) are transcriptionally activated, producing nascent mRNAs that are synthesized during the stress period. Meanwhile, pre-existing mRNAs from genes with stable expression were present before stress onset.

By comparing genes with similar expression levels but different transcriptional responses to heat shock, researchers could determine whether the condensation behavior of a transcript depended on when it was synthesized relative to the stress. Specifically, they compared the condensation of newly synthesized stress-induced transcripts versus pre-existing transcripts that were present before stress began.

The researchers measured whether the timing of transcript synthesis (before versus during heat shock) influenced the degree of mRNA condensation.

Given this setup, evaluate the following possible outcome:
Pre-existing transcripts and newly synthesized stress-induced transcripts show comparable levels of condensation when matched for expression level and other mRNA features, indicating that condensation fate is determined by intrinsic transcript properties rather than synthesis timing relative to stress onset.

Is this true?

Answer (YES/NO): NO